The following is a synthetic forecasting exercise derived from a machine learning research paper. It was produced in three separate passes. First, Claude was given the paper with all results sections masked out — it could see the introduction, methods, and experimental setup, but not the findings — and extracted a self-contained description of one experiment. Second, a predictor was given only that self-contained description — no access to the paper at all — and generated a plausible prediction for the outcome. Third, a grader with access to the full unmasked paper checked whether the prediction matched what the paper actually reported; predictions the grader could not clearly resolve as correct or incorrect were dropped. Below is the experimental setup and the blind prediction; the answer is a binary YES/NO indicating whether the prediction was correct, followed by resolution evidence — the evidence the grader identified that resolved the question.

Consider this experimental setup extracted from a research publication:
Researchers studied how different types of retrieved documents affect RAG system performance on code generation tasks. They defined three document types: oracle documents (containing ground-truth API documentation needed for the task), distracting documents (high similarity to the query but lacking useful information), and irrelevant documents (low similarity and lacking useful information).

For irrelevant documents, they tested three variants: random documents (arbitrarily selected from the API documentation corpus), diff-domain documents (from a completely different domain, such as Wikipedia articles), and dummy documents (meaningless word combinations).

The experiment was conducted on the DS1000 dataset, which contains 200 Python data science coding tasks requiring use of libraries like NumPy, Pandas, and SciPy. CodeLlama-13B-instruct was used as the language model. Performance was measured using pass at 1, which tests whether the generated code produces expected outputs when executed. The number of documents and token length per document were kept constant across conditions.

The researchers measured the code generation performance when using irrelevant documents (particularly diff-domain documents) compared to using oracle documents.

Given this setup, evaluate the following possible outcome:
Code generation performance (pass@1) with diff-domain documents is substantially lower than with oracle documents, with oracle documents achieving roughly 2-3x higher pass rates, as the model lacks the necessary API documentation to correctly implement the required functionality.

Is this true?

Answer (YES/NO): NO